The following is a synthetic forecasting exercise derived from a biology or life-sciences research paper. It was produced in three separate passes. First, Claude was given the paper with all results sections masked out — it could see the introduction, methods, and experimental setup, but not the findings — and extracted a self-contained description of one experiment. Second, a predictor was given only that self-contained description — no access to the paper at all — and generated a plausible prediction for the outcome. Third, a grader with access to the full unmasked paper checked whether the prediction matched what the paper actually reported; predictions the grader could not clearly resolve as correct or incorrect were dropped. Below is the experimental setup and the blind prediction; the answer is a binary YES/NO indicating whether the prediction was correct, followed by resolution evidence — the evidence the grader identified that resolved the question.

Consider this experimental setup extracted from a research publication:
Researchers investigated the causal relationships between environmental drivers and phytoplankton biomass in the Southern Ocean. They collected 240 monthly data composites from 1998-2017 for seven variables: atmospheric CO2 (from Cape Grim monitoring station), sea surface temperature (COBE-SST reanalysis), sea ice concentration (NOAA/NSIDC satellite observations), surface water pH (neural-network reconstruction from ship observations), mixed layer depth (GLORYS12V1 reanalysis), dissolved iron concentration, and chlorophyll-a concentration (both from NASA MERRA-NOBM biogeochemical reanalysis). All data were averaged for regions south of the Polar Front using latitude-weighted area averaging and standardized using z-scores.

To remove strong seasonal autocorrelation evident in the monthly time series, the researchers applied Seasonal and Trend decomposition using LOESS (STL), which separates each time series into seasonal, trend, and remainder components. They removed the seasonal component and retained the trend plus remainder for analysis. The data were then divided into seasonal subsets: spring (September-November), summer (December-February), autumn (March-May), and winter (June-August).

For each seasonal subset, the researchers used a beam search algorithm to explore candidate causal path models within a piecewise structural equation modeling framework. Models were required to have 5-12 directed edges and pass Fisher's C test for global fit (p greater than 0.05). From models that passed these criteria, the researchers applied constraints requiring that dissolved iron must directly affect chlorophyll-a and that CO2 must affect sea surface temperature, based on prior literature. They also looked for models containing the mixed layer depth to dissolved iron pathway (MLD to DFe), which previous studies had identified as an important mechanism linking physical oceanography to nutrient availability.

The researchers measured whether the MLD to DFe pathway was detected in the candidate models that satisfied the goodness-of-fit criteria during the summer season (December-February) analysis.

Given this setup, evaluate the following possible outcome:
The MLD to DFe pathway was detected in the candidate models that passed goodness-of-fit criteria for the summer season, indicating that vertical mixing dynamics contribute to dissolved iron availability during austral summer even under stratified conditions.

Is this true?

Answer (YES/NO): NO